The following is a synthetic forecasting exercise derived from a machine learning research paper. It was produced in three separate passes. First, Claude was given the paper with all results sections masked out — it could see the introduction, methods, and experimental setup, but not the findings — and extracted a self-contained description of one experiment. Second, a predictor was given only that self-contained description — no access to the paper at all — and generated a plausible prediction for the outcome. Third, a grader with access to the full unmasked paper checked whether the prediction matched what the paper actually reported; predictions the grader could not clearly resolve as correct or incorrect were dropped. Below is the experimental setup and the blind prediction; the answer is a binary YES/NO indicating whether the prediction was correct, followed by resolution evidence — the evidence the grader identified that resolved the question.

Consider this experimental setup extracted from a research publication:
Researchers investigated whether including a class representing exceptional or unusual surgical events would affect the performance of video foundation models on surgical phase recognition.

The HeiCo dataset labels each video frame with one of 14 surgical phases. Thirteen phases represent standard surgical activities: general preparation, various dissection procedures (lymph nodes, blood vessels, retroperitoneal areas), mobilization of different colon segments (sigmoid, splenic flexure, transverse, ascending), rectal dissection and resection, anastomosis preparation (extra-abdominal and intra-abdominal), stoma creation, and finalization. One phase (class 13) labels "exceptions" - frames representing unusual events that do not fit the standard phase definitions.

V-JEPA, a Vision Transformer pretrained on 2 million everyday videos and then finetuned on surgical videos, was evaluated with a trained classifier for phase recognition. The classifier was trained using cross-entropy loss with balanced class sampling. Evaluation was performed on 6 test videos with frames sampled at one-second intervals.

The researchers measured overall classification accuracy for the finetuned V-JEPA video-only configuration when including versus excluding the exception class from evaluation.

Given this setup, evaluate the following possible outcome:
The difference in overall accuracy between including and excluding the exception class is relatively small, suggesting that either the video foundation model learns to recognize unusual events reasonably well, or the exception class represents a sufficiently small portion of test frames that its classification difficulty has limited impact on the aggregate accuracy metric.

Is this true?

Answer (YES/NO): YES